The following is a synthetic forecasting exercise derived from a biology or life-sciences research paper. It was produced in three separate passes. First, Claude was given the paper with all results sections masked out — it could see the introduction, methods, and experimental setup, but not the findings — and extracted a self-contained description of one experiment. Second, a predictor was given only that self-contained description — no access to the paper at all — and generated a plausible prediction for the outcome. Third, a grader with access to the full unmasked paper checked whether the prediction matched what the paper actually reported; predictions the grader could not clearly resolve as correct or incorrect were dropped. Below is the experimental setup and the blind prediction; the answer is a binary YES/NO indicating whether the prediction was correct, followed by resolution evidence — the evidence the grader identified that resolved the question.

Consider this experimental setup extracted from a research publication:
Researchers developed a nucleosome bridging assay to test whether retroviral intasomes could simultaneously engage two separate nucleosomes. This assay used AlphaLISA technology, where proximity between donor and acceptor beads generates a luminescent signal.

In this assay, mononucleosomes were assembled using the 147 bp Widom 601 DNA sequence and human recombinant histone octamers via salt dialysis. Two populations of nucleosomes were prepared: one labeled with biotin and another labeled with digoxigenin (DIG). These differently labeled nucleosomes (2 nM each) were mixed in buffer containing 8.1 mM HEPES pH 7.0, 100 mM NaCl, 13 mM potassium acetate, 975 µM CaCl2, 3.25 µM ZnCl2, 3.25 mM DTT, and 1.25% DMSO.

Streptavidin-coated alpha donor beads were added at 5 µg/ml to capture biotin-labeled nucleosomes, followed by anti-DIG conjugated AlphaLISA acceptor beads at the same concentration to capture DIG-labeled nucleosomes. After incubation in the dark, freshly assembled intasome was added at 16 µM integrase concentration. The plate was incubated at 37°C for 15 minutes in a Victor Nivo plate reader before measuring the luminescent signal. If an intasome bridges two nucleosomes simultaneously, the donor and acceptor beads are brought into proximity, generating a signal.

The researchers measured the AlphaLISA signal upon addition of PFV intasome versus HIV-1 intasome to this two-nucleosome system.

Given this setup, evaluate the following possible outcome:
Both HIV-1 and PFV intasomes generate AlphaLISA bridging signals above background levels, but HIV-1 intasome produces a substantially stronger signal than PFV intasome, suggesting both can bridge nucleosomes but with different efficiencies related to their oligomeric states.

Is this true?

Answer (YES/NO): NO